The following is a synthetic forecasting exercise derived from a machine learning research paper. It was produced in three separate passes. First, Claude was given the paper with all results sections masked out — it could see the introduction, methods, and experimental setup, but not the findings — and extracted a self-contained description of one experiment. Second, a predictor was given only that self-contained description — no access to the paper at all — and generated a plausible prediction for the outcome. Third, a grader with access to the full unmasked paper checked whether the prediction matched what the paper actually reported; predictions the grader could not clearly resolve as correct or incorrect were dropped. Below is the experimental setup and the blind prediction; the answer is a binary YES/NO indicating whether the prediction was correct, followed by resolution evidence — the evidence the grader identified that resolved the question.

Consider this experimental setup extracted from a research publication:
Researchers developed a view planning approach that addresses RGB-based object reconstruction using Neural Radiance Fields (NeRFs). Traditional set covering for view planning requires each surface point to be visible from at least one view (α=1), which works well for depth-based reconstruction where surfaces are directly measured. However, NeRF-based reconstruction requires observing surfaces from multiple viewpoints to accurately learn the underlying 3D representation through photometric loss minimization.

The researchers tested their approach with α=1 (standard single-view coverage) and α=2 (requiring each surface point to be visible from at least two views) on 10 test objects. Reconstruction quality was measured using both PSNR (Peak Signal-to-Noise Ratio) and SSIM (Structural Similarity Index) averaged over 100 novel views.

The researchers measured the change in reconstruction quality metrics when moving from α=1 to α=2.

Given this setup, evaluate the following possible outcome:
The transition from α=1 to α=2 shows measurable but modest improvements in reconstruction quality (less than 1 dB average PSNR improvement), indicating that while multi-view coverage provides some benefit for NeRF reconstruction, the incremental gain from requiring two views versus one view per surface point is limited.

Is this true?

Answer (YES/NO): NO